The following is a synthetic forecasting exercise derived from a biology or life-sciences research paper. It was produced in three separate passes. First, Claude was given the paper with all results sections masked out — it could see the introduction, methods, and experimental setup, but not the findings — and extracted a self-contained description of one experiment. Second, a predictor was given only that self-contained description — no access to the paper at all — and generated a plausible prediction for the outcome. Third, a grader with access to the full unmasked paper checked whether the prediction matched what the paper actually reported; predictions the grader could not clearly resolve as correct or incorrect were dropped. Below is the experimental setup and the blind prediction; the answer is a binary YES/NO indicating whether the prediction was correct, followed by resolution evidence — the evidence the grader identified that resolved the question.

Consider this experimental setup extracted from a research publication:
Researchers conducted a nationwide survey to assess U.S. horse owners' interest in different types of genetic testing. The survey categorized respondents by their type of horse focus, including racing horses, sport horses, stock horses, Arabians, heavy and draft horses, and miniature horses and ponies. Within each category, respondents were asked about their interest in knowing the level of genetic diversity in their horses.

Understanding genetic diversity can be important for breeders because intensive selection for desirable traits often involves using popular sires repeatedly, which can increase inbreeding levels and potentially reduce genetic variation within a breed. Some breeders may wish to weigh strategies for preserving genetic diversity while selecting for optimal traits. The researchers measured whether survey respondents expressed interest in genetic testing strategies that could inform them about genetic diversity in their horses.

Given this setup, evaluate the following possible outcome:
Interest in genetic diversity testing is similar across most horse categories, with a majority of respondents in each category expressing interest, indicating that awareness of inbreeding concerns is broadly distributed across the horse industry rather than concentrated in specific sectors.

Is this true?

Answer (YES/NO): NO